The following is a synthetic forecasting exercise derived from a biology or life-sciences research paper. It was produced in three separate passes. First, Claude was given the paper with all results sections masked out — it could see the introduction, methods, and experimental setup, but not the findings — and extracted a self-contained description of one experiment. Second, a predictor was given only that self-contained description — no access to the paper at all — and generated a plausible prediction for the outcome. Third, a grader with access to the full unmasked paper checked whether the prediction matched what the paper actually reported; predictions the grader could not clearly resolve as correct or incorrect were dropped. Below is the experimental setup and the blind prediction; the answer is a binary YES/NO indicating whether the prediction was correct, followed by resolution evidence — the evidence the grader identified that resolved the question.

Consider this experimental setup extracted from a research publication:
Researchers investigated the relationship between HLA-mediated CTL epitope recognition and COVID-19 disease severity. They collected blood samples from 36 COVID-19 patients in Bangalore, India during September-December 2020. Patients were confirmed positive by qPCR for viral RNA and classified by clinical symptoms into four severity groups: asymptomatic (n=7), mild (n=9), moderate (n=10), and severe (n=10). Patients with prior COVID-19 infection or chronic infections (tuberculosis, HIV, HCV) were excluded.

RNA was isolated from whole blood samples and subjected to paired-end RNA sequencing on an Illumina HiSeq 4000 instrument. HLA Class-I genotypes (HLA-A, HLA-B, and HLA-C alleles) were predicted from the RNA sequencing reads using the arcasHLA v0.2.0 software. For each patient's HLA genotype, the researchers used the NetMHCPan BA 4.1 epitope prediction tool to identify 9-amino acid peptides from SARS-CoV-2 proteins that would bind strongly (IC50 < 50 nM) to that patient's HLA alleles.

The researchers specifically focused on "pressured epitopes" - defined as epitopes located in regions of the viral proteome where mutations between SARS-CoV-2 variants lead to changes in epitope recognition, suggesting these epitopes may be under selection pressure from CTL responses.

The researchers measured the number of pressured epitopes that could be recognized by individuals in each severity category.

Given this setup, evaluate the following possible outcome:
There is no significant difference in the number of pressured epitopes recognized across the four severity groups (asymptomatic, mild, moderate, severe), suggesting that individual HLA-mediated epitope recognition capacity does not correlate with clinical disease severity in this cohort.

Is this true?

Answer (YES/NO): NO